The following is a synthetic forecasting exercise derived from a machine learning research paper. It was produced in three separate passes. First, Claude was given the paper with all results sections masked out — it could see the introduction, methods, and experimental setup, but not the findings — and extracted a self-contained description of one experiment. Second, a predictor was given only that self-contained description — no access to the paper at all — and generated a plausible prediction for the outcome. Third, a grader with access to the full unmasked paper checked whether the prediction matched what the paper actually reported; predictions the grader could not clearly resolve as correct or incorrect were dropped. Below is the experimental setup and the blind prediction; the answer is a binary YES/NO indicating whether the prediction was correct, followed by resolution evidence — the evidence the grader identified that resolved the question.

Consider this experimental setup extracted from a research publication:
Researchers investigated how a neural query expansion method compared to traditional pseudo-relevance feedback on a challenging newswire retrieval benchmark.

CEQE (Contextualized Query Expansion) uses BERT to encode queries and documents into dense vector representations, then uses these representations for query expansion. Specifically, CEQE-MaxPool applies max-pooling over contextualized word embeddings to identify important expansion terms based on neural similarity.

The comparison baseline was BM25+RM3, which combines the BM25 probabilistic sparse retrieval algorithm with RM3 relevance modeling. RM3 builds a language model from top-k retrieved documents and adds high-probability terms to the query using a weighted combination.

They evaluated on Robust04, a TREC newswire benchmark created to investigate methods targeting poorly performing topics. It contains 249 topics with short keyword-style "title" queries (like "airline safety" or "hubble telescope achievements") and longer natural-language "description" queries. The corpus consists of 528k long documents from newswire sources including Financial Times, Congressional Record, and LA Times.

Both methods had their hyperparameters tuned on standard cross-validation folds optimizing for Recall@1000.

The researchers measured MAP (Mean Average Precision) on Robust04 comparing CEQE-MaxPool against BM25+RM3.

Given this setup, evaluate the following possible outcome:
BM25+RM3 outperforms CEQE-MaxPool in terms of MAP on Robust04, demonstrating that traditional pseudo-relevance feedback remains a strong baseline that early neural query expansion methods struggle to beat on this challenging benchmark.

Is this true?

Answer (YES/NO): NO